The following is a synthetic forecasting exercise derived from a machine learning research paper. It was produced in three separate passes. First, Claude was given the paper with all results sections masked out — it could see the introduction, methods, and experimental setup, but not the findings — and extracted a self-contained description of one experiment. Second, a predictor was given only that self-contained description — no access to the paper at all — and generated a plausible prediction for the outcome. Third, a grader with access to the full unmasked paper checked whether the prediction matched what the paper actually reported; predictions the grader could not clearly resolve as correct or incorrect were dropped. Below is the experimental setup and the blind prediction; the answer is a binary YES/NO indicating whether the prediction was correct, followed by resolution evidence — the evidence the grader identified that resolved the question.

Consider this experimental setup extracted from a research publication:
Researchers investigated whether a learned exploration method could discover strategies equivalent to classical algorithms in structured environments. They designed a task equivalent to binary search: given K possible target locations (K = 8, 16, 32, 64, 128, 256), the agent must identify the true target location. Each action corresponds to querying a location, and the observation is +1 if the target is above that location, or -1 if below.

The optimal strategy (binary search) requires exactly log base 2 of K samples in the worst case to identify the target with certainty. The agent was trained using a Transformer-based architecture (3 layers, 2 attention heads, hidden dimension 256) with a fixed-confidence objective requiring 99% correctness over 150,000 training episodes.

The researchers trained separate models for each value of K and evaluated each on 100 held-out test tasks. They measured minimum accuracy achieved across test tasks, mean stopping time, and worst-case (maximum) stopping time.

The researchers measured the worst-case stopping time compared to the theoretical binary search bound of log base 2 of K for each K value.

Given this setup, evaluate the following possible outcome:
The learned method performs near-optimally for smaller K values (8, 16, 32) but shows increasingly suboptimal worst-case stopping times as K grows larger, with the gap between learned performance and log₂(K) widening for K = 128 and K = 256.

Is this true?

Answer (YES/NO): NO